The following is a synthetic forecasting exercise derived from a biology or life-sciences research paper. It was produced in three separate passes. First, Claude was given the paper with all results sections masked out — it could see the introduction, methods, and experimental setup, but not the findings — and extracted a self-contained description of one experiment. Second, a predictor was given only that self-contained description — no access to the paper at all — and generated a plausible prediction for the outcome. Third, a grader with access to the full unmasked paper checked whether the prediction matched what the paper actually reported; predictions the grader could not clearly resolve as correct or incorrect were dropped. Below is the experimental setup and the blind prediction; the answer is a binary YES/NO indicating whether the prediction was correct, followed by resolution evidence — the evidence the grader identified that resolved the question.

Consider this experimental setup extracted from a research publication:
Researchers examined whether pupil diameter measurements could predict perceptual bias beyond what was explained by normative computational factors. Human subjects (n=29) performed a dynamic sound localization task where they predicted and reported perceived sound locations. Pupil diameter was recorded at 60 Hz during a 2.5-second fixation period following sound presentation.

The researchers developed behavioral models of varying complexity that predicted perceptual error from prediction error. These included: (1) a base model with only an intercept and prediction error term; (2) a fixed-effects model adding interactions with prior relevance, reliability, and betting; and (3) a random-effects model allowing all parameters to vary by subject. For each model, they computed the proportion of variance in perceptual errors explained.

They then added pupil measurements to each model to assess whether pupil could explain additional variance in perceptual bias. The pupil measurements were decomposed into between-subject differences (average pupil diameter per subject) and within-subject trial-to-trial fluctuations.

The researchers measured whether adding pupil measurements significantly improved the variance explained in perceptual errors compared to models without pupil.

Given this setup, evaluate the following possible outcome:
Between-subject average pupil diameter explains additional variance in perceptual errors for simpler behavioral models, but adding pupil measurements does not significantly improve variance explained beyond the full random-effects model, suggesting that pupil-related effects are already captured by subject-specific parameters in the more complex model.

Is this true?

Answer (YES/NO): NO